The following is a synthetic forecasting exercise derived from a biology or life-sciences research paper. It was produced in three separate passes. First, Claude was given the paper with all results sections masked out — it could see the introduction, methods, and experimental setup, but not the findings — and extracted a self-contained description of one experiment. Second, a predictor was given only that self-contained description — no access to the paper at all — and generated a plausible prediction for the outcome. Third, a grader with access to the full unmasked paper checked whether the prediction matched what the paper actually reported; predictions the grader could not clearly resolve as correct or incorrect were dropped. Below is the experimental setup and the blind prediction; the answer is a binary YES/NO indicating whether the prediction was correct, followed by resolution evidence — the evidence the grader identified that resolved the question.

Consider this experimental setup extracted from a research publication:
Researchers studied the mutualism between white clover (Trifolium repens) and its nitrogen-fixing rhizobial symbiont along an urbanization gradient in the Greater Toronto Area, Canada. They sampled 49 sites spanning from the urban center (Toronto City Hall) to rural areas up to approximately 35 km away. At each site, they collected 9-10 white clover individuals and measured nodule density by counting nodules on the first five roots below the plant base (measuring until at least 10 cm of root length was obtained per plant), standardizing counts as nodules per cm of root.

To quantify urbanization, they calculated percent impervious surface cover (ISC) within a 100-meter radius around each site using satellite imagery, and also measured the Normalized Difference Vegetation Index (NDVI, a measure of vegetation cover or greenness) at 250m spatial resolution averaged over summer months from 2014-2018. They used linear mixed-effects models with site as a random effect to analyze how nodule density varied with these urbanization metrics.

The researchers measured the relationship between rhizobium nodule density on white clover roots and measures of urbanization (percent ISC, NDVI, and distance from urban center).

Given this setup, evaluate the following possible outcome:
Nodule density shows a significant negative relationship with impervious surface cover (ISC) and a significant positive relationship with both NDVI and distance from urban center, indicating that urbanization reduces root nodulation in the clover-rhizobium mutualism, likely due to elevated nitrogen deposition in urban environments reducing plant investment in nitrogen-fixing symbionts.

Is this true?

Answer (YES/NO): YES